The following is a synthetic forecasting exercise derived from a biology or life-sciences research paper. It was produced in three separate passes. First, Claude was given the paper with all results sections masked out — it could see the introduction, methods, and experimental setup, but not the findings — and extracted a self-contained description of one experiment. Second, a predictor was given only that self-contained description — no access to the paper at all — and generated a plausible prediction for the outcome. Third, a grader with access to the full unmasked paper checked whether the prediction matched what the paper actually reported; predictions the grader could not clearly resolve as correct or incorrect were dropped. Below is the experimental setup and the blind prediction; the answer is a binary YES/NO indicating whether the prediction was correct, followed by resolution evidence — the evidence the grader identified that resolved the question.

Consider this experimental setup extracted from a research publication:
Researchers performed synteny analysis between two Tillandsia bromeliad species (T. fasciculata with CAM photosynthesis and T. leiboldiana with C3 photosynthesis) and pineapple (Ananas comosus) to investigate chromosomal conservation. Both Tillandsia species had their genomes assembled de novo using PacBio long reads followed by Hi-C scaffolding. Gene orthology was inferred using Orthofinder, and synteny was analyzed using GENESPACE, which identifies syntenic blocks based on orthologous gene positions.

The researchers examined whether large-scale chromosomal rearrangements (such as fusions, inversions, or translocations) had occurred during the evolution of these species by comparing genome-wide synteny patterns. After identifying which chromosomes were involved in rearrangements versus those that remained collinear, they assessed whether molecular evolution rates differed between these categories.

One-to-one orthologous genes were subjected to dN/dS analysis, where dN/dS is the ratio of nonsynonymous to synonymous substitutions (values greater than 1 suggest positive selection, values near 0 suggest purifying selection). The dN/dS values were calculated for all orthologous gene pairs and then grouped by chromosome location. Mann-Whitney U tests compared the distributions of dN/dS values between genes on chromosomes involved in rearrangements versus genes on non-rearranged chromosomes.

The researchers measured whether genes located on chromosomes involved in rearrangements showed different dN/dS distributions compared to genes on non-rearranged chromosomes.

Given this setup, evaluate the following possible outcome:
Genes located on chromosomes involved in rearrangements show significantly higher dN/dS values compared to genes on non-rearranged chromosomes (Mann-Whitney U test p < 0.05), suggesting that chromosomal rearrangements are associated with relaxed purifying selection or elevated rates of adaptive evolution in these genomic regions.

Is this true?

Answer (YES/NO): NO